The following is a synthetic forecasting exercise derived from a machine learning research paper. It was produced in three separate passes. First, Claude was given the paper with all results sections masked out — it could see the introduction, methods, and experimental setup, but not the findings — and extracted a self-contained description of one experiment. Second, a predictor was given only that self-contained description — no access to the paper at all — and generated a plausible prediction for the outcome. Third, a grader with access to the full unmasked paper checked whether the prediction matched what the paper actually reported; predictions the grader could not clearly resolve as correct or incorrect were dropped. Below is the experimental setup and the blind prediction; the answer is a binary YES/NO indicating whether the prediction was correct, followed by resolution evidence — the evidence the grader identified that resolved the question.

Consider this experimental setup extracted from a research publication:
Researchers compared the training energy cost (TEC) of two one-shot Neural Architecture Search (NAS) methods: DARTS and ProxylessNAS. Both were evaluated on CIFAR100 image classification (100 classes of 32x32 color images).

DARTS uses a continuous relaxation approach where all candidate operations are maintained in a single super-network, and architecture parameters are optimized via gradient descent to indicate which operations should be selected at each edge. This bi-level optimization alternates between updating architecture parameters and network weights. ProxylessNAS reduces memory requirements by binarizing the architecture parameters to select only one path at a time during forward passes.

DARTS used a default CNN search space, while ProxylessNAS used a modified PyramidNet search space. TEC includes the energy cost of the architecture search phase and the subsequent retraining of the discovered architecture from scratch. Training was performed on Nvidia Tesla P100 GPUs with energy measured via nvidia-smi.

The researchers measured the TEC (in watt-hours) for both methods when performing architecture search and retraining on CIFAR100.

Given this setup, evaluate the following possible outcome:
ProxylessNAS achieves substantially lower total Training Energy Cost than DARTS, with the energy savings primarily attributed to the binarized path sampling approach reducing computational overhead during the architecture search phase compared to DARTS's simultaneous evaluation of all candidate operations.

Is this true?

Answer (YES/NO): NO